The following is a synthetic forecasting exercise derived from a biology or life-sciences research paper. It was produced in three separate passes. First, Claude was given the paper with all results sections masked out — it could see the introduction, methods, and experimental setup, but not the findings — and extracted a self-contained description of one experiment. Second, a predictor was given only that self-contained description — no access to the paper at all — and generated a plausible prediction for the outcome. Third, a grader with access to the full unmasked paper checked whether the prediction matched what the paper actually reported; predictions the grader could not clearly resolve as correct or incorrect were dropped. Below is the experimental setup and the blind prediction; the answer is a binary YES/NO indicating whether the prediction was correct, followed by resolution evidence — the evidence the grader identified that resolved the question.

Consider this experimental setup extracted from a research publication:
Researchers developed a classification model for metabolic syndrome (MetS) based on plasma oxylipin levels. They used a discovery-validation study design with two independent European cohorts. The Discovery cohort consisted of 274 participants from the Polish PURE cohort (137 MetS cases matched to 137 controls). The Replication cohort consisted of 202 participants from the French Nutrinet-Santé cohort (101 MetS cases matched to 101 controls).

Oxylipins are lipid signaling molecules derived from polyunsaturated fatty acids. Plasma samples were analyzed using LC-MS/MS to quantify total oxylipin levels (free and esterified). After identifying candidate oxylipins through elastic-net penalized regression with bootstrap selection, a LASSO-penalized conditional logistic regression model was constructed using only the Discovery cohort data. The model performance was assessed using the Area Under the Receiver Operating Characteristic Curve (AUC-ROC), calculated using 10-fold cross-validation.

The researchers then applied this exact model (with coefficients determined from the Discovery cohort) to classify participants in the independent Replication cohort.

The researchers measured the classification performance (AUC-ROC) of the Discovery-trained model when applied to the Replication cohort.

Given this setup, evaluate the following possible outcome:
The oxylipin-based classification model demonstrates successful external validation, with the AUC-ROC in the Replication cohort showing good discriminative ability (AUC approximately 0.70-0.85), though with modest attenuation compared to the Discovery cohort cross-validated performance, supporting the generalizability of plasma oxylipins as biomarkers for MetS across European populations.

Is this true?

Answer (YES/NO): YES